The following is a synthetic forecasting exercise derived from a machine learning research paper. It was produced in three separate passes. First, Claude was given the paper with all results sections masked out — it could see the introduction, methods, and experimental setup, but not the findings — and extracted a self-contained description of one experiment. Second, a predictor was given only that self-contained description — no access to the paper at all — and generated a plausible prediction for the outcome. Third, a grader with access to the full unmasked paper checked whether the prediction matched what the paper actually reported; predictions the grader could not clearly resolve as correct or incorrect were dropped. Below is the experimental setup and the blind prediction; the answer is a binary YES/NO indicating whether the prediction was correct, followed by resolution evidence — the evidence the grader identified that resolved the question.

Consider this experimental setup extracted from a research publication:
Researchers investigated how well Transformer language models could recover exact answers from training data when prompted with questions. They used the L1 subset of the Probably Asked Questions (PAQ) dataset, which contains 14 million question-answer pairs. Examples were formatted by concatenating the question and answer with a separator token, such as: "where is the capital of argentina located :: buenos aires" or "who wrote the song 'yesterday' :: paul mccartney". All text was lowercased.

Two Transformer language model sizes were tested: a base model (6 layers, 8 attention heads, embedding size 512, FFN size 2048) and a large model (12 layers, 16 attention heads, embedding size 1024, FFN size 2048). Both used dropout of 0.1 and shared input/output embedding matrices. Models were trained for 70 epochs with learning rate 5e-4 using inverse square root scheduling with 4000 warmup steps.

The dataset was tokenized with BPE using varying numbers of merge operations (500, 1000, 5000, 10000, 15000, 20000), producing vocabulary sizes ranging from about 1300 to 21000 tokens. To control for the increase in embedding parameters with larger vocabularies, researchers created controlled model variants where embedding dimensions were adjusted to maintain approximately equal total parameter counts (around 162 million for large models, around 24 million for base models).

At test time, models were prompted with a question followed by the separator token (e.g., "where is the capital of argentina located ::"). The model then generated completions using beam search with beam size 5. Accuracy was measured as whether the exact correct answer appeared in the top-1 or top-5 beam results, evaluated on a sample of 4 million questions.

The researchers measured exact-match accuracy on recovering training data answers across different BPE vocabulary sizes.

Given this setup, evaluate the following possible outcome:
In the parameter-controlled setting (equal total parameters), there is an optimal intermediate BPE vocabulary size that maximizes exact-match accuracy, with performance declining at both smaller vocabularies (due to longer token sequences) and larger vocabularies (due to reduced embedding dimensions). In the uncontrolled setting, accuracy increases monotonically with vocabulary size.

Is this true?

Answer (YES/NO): NO